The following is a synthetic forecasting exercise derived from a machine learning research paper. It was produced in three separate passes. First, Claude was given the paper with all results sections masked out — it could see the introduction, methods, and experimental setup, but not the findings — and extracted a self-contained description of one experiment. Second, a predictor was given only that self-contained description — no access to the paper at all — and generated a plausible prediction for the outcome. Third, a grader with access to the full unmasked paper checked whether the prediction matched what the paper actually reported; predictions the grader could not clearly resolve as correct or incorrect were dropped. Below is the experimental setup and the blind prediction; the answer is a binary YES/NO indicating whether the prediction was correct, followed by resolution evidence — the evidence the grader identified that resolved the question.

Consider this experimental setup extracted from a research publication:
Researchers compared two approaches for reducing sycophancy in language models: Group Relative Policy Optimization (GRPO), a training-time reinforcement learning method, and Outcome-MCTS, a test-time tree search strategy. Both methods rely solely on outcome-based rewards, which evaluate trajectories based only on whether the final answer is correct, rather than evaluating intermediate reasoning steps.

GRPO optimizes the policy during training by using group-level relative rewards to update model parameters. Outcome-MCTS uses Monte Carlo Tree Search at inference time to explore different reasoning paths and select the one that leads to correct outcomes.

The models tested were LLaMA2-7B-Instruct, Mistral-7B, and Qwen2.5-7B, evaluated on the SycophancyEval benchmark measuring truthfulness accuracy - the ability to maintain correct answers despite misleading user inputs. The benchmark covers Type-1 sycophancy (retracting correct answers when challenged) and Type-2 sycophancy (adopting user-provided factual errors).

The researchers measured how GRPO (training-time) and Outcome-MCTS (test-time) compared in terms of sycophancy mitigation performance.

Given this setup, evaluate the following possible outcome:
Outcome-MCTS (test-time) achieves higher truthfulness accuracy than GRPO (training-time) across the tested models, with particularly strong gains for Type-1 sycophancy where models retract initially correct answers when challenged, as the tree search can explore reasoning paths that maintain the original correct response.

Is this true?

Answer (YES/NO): NO